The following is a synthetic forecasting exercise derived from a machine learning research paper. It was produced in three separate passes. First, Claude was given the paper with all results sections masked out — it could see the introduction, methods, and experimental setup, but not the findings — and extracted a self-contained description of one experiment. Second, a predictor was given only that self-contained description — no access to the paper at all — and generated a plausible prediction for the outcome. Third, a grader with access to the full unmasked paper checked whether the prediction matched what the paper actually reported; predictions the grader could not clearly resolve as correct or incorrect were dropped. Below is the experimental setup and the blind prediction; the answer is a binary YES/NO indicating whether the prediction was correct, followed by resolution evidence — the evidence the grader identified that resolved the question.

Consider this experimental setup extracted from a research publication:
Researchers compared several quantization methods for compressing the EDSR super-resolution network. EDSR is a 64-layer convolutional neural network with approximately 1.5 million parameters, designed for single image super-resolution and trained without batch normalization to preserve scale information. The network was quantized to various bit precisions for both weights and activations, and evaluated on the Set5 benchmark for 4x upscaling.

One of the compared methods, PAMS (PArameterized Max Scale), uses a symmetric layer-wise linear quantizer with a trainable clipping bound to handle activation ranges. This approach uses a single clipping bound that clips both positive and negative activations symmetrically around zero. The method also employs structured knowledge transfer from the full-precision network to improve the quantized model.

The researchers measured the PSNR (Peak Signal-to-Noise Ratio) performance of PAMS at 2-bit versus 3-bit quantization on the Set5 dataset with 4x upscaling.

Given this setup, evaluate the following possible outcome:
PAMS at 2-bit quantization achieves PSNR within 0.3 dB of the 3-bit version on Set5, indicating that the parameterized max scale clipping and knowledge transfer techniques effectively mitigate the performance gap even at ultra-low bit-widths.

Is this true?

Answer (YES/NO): NO